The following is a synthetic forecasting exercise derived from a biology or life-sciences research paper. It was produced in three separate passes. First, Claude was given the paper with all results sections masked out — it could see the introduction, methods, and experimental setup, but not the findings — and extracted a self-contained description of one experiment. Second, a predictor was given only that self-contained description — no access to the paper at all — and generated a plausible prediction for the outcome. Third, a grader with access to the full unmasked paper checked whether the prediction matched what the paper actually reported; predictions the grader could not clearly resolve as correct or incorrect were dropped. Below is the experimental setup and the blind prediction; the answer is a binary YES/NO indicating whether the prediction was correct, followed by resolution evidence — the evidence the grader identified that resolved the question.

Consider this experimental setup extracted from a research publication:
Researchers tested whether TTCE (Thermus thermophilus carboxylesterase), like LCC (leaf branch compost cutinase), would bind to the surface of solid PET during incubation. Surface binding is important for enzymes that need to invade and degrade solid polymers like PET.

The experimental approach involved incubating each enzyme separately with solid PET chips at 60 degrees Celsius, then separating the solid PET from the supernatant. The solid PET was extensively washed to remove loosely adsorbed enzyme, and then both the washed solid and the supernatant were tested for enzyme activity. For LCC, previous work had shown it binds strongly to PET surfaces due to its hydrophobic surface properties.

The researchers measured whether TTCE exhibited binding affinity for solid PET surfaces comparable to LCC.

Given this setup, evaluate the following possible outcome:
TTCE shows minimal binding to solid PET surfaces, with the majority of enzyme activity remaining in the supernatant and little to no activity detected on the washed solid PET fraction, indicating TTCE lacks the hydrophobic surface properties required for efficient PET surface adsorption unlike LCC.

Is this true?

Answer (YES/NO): YES